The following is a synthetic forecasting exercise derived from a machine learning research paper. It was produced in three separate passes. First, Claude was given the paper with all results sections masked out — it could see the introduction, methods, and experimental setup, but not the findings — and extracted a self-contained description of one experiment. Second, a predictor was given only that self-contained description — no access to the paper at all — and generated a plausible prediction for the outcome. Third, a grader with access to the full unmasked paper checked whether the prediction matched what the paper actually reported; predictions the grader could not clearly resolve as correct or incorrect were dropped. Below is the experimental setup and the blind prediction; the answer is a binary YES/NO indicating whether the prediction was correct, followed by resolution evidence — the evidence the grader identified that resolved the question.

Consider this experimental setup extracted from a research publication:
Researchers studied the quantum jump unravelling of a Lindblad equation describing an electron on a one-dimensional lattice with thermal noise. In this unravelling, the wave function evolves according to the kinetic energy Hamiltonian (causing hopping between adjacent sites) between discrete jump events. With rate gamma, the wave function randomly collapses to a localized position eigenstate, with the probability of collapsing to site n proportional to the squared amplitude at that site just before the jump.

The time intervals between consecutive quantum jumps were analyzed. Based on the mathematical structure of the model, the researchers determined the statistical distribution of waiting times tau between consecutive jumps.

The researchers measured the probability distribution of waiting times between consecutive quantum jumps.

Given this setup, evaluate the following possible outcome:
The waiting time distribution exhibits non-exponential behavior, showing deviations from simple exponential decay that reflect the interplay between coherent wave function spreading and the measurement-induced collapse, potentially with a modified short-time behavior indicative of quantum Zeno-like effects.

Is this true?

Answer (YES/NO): NO